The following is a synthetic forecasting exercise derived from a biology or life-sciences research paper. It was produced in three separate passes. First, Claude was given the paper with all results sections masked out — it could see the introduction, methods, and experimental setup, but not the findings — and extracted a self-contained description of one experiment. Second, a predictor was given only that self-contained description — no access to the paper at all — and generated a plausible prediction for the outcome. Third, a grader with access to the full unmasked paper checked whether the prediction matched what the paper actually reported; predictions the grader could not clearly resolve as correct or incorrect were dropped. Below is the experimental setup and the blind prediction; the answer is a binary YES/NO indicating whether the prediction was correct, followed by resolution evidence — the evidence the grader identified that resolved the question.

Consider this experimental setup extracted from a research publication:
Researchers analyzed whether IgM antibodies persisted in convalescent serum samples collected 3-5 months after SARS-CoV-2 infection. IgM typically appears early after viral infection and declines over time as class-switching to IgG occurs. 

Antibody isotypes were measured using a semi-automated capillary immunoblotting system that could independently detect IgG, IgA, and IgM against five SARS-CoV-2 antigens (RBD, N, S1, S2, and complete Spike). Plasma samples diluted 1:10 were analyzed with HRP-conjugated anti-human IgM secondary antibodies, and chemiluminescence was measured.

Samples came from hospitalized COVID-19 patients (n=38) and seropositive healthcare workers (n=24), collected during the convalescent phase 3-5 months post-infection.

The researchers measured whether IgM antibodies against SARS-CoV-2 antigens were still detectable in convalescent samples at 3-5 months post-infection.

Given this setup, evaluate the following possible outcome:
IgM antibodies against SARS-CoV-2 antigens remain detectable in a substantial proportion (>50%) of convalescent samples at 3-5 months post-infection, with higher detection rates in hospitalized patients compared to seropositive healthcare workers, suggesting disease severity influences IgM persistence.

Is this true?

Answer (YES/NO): NO